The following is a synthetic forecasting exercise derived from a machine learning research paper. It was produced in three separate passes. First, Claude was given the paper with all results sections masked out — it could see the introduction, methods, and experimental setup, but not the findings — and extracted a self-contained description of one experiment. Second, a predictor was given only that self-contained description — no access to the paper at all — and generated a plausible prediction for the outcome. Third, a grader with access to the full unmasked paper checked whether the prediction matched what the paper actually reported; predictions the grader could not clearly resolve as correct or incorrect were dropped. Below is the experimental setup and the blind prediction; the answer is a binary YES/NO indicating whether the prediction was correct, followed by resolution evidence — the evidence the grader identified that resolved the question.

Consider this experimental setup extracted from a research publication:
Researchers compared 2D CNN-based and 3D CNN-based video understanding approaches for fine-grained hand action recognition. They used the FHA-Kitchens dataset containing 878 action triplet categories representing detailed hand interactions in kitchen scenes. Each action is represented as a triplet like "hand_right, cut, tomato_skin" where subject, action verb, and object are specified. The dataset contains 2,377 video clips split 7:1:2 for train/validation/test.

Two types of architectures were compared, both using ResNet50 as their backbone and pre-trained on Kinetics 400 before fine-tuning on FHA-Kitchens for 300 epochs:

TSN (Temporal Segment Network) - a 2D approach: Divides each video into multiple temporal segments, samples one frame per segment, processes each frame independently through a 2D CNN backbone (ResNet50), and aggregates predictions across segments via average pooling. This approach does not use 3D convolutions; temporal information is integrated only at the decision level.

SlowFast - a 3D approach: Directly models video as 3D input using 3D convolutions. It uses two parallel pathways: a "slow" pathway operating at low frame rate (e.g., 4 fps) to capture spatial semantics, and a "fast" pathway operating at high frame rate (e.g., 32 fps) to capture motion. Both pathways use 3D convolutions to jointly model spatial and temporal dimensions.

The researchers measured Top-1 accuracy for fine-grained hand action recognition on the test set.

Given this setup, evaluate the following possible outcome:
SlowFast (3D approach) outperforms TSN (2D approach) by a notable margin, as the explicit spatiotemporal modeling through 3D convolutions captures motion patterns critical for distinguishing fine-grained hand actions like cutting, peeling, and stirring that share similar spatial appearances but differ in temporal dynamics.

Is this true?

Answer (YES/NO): YES